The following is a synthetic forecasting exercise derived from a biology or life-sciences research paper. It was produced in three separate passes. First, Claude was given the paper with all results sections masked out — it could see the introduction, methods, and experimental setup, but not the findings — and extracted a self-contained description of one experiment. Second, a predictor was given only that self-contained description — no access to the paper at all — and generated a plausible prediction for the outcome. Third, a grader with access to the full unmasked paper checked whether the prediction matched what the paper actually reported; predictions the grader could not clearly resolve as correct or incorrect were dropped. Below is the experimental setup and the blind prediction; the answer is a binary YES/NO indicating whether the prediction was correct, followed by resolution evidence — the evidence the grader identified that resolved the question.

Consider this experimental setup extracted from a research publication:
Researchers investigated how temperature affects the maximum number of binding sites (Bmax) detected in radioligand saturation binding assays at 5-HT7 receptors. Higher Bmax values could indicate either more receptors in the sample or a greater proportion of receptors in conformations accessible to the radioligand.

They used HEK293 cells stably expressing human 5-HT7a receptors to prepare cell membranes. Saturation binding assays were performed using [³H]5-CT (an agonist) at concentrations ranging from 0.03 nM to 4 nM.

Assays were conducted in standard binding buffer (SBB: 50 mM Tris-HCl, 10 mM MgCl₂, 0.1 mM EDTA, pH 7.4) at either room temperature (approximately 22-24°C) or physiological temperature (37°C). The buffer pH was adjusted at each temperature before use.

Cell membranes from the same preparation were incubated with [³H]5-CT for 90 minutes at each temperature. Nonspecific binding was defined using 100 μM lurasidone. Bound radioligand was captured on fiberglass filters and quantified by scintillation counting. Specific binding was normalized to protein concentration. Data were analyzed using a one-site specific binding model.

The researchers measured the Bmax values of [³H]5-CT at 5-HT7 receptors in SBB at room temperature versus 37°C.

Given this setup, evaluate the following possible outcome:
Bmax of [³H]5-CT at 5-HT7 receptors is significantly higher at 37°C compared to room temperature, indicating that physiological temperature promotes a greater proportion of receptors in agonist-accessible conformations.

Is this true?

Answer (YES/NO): NO